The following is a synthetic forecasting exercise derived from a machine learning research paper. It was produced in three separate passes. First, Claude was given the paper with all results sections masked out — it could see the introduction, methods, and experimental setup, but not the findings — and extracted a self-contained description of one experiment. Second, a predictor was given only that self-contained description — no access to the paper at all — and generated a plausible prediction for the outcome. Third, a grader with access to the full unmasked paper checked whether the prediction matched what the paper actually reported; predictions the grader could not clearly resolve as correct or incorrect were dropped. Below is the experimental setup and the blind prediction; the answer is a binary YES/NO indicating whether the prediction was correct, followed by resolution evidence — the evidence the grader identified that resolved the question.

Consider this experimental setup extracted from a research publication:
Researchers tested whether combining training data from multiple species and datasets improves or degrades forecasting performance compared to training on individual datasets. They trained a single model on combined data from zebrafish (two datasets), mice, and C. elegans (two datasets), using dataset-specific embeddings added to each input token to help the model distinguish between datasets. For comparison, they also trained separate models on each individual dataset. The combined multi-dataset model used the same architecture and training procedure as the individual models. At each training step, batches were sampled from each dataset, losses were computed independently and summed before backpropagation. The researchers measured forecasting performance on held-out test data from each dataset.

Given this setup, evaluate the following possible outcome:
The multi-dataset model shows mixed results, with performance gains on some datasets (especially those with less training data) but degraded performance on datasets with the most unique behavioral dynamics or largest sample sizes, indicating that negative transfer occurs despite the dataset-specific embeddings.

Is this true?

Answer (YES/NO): NO